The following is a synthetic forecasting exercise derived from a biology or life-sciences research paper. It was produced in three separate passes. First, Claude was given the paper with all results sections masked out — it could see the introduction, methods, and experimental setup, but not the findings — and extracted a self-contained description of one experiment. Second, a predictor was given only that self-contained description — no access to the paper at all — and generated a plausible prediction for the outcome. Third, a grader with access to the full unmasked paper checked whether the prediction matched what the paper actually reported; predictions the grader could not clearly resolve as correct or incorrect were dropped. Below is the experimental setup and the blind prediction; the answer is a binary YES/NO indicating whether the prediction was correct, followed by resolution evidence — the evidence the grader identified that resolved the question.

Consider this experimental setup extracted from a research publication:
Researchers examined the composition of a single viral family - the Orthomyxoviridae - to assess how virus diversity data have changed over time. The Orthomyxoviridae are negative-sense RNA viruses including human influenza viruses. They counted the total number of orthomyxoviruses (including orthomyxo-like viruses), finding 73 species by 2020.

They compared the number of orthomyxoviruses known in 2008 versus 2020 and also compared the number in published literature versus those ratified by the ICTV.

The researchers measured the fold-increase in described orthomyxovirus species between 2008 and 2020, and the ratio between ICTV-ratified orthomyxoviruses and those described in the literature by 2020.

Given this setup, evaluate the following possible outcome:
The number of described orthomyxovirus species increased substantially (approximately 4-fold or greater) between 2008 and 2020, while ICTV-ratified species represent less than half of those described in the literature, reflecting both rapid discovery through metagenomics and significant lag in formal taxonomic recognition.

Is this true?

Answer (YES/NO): YES